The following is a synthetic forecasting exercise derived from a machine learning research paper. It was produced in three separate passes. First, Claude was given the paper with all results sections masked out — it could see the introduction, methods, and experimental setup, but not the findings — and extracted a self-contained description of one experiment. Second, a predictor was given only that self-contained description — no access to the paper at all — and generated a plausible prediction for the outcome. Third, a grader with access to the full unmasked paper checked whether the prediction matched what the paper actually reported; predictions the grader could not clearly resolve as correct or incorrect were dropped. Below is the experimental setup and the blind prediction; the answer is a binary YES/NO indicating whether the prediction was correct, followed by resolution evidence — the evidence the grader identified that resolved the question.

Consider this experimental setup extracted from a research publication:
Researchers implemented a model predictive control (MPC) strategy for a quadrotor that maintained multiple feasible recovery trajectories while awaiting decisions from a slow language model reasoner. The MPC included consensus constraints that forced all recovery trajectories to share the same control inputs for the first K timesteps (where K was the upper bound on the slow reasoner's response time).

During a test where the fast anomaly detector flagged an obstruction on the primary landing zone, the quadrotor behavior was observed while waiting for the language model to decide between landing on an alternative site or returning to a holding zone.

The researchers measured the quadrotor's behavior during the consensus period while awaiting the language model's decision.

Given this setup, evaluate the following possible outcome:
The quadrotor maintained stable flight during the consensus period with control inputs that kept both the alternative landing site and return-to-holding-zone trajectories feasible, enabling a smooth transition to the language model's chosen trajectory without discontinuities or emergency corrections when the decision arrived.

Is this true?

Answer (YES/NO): YES